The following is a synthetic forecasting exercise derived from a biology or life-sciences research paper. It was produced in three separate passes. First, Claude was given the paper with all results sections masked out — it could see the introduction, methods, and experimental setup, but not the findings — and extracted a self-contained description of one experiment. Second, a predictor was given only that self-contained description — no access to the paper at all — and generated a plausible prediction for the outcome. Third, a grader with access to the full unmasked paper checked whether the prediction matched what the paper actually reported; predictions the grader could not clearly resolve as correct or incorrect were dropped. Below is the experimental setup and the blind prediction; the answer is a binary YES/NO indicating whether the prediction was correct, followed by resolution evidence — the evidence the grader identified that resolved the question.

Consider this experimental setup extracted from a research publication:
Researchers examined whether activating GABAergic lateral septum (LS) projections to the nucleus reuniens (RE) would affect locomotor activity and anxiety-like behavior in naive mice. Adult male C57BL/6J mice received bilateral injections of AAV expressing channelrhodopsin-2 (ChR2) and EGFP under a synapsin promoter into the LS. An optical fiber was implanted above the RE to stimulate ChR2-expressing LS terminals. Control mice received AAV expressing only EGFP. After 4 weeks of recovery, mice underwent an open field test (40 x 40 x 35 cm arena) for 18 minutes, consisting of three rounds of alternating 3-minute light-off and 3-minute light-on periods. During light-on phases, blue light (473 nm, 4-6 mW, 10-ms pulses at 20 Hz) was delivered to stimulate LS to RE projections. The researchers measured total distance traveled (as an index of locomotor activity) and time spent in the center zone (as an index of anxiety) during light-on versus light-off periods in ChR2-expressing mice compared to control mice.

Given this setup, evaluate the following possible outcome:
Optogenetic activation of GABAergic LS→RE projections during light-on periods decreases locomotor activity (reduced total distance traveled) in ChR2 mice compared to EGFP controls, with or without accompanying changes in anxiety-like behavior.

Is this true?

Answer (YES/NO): NO